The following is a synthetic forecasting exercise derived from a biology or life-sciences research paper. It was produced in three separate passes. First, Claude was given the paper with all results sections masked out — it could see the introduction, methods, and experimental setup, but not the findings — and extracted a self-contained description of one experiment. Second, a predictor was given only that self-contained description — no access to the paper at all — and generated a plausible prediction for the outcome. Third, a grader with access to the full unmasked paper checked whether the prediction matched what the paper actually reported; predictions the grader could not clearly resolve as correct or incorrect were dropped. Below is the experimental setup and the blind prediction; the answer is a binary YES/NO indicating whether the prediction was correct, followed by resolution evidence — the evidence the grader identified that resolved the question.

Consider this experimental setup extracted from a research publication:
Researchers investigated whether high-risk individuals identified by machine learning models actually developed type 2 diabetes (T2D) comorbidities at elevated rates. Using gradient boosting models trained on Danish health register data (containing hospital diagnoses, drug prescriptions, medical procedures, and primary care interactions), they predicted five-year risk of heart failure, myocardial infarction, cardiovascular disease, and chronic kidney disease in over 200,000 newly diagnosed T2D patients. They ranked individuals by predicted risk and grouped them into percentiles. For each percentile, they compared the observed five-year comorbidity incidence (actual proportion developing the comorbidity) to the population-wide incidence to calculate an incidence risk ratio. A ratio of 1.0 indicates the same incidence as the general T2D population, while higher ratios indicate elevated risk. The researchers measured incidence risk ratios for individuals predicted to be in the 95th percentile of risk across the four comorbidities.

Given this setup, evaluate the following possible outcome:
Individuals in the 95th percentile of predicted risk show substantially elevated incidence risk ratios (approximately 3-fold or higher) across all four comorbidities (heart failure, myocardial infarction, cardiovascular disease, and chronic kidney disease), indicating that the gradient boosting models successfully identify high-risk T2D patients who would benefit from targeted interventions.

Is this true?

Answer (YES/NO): NO